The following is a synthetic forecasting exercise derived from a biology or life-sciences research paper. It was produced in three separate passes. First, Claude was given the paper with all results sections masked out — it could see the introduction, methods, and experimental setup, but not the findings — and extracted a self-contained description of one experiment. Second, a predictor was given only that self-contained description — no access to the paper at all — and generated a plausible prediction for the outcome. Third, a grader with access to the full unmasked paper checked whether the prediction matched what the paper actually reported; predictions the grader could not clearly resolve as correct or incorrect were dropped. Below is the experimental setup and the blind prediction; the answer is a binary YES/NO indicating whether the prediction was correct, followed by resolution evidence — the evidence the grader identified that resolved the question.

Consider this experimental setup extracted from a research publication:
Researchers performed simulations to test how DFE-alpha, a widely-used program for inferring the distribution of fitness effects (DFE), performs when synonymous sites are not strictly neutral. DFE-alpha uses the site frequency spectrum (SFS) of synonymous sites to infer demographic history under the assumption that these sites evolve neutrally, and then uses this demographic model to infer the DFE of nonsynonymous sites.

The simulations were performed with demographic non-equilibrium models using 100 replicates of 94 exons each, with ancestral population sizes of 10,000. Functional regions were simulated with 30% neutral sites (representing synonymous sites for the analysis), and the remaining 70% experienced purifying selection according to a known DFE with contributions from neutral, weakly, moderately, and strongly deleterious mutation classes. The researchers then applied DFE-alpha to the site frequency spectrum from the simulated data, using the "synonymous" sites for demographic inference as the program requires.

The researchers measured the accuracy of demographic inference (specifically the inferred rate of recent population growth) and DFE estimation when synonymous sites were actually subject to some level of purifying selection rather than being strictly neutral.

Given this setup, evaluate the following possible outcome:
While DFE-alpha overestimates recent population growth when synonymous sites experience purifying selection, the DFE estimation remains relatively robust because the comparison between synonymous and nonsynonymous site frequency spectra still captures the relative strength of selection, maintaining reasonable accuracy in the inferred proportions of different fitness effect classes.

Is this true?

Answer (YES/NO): NO